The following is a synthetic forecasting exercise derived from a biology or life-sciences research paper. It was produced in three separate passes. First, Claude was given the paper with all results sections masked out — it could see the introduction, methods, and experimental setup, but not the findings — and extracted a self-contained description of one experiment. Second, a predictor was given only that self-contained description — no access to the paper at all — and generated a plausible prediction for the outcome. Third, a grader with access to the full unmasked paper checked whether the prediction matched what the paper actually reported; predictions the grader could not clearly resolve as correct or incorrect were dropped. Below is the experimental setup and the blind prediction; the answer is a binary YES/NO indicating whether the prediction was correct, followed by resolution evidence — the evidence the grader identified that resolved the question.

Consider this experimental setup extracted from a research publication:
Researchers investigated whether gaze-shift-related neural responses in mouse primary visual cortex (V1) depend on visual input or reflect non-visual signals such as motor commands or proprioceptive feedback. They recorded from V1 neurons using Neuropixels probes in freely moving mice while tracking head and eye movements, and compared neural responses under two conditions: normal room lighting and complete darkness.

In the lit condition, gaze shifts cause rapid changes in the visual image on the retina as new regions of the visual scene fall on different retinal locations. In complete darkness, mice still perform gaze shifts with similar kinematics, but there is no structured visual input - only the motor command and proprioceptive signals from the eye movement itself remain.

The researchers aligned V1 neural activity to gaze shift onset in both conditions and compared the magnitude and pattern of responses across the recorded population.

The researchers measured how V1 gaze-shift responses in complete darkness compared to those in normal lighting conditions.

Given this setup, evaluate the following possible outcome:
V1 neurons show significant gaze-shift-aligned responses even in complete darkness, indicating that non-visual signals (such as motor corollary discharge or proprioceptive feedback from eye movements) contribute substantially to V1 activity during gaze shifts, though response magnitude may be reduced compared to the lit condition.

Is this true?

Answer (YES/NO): NO